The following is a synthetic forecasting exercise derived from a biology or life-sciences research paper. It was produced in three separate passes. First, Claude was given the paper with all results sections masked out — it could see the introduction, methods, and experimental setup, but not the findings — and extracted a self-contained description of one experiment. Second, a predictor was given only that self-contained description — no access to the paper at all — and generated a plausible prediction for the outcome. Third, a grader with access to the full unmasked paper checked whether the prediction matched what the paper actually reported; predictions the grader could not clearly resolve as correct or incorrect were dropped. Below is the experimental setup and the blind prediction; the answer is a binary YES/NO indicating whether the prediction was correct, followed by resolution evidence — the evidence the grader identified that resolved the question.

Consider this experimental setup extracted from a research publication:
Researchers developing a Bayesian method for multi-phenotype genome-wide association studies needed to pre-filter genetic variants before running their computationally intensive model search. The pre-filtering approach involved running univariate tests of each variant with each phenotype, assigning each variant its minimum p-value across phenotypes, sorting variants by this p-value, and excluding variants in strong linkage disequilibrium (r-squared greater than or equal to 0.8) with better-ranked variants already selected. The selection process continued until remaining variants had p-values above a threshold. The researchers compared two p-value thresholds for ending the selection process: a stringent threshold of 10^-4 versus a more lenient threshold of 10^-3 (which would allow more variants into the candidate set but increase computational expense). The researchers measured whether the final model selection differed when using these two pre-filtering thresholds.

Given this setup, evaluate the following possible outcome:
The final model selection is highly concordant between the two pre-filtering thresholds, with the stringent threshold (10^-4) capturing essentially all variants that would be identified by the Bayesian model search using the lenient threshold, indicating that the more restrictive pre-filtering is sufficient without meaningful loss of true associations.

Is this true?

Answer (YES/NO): YES